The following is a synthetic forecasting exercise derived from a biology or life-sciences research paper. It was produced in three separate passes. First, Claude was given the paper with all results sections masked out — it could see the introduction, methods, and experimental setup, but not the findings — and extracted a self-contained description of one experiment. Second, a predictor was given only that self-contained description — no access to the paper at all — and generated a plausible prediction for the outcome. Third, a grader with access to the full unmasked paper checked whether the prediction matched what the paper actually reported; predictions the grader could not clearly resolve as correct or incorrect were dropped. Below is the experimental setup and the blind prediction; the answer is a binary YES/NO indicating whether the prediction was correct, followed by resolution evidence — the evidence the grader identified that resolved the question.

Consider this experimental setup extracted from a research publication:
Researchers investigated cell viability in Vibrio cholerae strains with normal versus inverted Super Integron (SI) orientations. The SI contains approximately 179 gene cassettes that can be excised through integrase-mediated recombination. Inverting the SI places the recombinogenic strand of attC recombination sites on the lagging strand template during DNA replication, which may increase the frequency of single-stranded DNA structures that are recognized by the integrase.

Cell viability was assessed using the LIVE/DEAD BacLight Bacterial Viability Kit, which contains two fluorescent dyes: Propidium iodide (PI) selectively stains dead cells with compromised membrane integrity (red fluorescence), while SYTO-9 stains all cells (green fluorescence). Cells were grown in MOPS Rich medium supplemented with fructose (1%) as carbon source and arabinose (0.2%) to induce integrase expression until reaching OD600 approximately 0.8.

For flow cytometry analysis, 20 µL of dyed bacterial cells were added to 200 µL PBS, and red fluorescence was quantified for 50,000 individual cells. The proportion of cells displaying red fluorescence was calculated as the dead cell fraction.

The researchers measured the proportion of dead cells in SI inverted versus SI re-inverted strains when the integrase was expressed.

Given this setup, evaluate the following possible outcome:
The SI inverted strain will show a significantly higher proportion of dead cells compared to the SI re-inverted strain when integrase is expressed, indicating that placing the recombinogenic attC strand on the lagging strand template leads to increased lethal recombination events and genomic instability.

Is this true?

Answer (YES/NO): YES